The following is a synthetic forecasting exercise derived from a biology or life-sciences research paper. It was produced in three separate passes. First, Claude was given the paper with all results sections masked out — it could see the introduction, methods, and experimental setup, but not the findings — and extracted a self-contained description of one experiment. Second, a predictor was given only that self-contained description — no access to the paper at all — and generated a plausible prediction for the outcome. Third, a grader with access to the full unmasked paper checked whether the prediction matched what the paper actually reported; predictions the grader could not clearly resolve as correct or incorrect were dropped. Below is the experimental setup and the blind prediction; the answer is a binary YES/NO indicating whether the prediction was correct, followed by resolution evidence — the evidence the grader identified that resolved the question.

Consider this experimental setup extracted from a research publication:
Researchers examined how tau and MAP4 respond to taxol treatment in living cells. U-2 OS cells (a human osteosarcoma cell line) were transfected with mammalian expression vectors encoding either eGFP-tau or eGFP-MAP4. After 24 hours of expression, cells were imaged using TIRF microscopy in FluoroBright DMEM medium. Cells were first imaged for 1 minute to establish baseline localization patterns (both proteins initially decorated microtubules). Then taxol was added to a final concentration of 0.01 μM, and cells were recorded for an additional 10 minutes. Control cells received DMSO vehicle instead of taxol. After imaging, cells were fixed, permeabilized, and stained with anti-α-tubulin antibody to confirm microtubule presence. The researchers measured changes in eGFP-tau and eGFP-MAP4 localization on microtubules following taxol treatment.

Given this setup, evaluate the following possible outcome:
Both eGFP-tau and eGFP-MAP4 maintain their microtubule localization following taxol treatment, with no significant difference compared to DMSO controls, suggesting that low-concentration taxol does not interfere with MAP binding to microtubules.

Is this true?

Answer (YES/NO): NO